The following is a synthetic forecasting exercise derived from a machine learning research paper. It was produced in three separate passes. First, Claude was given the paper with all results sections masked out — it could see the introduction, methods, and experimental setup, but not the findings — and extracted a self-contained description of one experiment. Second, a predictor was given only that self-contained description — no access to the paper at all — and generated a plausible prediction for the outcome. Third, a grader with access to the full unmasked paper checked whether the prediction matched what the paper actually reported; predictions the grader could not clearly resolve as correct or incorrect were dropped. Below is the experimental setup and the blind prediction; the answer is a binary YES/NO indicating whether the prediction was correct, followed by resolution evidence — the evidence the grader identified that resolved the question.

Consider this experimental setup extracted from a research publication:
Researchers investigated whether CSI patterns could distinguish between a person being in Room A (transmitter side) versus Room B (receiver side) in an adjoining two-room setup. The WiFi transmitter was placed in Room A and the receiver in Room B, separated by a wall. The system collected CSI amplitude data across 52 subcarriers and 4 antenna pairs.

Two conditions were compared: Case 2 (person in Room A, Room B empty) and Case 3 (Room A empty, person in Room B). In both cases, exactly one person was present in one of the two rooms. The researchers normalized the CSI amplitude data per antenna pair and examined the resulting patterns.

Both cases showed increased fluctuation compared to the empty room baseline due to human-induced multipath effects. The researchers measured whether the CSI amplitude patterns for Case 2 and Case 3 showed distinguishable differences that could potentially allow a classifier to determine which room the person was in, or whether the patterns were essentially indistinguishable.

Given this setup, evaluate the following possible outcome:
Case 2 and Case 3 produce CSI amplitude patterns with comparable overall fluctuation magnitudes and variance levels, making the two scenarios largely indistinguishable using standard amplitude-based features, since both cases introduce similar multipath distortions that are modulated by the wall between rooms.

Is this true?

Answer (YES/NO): NO